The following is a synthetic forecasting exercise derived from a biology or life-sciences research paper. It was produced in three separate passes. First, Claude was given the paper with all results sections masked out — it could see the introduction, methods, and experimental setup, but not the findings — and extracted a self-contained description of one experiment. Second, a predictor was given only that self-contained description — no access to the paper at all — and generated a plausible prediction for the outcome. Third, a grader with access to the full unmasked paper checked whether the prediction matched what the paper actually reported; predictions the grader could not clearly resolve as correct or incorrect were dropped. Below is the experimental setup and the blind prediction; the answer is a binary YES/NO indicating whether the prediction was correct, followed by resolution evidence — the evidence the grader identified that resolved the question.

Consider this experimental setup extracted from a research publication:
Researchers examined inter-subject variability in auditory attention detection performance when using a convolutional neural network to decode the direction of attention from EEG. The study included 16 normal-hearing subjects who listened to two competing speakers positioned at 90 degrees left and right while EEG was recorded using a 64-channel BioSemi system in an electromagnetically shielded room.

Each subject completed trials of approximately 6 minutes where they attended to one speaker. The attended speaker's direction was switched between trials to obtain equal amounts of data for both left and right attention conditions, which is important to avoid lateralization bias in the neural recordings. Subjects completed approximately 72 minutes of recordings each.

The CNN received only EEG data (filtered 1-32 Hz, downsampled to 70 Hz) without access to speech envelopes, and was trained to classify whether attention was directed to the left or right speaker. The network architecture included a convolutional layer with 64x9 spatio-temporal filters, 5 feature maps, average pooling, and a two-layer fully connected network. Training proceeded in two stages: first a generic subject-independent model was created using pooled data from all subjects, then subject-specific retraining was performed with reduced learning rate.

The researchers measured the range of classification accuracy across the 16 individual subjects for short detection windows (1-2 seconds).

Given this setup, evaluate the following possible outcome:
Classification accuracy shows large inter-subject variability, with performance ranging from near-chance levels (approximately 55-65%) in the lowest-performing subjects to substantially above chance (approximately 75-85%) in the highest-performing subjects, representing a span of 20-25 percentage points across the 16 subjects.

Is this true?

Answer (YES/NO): NO